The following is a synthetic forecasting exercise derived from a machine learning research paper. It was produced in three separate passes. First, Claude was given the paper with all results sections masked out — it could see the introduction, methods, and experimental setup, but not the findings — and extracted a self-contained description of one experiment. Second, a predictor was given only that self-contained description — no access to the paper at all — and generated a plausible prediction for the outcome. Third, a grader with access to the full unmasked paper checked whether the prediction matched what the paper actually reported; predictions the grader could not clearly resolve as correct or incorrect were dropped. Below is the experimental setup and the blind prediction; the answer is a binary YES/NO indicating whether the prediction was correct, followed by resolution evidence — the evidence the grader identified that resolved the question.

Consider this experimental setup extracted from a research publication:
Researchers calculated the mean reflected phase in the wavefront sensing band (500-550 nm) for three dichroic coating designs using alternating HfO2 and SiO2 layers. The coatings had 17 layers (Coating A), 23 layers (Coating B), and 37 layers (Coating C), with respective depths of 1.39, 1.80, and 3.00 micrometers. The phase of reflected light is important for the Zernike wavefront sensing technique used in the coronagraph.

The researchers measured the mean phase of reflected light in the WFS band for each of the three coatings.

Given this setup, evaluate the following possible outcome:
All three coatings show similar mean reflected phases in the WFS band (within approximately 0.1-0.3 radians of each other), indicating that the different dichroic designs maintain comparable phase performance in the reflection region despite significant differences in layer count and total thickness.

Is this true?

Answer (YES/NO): NO